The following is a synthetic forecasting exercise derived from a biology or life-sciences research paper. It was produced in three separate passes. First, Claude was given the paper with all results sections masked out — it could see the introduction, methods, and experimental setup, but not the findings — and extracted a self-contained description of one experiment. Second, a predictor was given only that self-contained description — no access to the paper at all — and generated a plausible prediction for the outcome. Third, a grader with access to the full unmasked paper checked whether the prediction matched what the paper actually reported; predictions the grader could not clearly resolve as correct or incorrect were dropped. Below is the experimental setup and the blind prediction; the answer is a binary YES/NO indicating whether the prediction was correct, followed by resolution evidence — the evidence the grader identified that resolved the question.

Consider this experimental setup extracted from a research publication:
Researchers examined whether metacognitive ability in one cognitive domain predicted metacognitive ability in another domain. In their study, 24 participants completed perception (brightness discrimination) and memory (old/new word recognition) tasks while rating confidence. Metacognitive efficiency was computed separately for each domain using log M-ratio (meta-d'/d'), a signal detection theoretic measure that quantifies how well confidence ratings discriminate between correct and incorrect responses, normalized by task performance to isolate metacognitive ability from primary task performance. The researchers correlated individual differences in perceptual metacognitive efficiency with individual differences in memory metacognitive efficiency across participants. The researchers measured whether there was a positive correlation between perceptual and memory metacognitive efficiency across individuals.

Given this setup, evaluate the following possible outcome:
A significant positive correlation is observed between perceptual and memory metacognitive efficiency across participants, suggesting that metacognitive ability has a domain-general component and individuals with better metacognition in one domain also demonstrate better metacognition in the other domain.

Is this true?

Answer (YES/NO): NO